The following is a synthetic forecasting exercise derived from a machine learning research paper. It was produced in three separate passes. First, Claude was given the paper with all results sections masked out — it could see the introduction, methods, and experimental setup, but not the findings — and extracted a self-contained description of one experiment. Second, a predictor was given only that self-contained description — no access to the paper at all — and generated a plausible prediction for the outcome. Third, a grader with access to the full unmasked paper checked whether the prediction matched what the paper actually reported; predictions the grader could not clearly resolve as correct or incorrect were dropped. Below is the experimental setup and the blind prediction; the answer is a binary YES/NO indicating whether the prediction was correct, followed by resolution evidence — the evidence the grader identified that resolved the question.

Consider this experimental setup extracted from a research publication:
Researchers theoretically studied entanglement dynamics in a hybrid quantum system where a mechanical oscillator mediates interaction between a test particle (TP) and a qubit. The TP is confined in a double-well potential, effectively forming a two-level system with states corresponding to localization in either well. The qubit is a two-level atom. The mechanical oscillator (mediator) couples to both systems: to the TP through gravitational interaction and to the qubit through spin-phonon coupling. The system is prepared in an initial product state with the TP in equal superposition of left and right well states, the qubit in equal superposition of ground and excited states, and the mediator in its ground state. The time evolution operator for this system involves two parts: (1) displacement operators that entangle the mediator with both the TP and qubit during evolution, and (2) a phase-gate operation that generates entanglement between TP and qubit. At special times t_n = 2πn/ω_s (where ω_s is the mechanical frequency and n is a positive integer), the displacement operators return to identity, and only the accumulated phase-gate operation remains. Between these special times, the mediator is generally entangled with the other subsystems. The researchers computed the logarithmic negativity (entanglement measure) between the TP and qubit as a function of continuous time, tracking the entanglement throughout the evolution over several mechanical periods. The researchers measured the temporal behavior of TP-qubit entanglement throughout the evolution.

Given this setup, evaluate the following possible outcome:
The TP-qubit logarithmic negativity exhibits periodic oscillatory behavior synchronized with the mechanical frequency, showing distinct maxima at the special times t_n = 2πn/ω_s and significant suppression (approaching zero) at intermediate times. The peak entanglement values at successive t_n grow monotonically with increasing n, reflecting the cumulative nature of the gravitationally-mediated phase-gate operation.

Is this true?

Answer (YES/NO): NO